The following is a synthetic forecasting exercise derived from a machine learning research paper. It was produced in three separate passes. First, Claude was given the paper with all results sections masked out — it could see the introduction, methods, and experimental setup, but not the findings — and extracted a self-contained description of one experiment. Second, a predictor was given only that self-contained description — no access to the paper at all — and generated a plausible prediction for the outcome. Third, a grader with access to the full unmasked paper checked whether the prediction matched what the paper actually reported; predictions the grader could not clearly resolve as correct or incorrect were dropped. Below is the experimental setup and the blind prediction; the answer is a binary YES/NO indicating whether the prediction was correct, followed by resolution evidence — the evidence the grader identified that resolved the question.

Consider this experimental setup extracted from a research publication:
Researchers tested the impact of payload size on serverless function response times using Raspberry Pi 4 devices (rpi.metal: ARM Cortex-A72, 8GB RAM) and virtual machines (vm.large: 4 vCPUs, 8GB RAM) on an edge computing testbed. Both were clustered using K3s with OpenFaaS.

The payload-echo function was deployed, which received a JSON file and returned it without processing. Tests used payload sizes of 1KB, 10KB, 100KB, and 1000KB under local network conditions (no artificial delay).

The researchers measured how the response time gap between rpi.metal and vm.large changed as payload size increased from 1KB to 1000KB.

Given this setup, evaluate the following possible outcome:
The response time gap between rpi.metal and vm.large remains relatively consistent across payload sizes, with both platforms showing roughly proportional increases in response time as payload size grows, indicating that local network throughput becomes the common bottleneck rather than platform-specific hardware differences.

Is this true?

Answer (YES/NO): NO